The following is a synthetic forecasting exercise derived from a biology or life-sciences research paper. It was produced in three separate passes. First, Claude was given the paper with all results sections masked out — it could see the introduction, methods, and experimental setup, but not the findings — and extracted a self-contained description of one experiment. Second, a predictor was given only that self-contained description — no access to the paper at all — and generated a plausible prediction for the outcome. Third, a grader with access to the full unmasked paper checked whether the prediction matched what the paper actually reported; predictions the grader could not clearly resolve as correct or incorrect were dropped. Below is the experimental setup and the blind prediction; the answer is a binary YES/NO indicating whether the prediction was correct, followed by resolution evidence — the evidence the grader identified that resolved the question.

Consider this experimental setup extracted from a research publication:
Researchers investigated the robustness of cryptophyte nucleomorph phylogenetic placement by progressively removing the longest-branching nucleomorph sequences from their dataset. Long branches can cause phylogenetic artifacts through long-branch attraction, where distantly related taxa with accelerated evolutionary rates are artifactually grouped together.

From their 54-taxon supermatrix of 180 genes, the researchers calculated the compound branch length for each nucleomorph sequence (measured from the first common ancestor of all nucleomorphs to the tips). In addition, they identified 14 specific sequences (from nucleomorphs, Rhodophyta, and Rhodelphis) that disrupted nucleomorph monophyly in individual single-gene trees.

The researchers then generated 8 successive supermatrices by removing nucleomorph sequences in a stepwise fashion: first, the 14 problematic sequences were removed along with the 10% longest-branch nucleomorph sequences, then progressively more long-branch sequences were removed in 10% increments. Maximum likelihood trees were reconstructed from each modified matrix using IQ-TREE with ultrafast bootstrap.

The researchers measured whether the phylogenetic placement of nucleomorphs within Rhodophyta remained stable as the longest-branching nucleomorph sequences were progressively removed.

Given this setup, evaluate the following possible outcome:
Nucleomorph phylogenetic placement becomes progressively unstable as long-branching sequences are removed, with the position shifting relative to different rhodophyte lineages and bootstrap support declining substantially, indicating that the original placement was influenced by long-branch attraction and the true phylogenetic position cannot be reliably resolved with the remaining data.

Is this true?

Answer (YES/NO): NO